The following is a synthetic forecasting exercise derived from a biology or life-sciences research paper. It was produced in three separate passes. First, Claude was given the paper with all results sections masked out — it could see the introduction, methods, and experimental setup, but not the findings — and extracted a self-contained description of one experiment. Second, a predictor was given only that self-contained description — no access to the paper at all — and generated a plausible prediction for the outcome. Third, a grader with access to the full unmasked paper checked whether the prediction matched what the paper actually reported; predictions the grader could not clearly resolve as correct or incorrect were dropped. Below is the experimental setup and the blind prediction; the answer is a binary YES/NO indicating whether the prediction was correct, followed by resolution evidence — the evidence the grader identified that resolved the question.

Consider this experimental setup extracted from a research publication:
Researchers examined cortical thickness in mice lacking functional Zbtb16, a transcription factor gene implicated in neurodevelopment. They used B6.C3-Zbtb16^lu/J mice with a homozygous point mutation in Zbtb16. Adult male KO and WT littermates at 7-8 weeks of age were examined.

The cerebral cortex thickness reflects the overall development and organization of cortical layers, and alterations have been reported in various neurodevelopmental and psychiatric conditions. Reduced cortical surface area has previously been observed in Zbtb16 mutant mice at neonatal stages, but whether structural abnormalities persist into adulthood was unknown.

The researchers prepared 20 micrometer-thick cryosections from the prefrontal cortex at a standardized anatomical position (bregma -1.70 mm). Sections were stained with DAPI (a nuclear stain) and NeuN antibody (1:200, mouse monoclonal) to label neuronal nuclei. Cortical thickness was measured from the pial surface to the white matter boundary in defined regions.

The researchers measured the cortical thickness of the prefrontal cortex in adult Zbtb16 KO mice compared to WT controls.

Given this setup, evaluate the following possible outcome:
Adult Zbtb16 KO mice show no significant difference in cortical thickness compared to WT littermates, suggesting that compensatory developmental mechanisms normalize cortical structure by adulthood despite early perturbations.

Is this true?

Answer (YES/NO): NO